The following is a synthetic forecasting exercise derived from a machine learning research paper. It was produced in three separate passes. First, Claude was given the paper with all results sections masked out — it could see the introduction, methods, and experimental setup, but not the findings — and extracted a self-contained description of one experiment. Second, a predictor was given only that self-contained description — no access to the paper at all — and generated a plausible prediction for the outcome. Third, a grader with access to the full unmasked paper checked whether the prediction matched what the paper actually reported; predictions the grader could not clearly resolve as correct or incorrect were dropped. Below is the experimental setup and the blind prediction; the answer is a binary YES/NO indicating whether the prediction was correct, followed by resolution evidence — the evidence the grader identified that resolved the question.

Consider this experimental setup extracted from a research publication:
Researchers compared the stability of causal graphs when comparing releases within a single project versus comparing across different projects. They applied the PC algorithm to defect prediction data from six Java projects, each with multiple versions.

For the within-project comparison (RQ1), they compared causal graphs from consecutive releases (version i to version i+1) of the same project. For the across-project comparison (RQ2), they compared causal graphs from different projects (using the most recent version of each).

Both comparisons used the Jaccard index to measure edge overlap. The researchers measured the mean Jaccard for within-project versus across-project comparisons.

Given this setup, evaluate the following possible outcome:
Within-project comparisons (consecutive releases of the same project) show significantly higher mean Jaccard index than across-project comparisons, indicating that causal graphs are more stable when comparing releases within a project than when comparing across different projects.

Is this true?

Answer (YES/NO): YES